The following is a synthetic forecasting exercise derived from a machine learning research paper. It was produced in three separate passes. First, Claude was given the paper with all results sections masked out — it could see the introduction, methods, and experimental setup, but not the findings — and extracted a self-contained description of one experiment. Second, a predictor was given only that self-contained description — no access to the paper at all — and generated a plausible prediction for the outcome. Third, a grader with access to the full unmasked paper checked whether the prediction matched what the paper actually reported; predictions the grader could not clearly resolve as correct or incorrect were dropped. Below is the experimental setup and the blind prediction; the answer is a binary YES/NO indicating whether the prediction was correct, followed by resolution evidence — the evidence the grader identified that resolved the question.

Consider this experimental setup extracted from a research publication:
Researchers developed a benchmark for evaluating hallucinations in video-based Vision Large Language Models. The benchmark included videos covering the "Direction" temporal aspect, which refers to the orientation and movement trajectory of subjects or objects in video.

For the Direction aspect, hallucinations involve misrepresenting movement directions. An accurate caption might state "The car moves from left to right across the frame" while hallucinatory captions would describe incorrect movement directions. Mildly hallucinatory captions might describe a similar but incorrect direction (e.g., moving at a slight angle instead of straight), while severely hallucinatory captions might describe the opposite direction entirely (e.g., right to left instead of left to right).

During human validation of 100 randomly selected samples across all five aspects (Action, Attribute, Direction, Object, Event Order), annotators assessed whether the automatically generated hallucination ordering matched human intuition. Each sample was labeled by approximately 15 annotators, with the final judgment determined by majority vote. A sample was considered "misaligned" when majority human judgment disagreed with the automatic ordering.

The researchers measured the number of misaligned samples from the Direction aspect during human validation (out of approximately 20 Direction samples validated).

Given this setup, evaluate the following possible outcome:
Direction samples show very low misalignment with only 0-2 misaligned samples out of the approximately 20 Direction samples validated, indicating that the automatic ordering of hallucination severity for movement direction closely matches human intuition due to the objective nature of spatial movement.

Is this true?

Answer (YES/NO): YES